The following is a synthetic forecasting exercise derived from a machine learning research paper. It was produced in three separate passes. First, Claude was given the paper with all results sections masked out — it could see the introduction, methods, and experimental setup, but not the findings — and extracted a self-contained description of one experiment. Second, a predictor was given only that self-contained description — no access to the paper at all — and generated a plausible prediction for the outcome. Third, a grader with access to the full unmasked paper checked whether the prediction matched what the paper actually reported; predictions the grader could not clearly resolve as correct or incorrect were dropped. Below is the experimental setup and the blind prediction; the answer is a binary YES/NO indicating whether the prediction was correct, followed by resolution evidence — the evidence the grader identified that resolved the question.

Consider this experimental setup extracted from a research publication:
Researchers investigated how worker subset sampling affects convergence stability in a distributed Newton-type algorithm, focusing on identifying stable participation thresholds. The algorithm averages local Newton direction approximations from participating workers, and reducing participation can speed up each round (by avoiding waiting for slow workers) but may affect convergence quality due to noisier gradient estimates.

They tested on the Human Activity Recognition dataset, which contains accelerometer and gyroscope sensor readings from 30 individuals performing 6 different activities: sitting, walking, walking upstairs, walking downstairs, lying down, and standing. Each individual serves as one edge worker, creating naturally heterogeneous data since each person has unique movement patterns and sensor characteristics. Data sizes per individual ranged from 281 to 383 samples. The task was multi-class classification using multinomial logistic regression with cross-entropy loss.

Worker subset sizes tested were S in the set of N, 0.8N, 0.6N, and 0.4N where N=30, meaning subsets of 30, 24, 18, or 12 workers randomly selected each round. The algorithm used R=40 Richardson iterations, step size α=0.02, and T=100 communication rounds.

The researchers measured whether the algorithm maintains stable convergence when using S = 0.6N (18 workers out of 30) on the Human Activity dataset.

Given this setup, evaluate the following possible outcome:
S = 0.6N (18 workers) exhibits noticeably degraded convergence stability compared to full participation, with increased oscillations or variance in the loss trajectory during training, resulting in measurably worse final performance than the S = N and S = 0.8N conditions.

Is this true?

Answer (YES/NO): NO